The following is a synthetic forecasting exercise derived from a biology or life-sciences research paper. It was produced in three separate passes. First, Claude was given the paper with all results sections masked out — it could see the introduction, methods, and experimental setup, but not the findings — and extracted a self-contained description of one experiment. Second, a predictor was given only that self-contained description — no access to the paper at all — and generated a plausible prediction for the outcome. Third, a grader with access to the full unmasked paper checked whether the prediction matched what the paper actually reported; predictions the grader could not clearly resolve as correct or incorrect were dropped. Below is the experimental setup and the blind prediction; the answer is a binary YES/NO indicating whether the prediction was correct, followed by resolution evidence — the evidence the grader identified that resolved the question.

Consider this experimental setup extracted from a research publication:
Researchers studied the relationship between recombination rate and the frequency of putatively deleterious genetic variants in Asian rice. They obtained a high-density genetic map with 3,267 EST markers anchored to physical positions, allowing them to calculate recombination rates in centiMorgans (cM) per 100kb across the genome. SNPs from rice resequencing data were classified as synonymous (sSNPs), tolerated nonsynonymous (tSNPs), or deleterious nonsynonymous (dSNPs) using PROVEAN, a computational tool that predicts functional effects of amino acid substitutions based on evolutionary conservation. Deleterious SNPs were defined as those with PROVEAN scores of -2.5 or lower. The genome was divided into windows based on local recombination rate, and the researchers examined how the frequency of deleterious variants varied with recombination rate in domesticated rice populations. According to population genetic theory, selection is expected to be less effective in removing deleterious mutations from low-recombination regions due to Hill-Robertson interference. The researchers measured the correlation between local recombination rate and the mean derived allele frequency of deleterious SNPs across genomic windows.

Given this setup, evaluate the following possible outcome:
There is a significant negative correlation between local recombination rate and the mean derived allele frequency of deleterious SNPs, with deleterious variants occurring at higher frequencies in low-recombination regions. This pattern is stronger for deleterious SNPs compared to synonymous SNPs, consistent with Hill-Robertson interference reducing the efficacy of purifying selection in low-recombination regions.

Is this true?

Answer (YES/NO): NO